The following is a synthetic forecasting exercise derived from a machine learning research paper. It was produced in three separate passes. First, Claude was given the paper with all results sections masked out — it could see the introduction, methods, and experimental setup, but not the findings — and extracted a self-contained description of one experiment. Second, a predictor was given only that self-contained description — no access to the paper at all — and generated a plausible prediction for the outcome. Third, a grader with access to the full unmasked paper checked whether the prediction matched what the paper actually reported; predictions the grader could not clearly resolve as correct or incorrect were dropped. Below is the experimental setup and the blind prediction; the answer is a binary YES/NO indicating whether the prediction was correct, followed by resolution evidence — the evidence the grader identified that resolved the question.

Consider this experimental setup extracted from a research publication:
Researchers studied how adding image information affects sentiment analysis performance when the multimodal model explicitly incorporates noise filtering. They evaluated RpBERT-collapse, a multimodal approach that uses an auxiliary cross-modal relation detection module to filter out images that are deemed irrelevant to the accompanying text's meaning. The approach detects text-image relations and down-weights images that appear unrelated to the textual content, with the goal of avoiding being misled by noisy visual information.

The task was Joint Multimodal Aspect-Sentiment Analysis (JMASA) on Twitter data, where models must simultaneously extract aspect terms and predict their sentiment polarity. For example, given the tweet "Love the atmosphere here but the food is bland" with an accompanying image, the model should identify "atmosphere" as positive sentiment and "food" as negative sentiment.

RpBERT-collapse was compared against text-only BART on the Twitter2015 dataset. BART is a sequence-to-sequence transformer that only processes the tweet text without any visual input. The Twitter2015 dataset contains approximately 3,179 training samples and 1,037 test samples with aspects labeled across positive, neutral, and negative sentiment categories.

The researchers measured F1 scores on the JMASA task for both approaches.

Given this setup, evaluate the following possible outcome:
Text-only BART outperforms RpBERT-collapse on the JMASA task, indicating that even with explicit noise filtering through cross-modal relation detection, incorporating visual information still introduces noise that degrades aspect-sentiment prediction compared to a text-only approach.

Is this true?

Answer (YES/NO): YES